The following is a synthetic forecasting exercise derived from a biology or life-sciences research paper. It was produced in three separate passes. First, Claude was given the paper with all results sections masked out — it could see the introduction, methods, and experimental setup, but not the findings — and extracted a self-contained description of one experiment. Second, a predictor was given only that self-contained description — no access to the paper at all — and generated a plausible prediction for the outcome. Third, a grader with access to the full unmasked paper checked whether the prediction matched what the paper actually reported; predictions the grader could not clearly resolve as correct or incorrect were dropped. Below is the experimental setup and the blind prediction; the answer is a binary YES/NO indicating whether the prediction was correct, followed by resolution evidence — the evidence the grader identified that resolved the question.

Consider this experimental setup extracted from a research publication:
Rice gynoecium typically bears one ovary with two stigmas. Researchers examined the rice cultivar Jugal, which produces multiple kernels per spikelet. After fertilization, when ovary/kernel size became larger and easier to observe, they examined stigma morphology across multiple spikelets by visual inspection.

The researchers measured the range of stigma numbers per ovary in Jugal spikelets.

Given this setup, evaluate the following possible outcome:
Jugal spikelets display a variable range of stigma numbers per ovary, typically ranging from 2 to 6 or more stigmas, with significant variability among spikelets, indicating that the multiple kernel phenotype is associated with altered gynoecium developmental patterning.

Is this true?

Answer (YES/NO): NO